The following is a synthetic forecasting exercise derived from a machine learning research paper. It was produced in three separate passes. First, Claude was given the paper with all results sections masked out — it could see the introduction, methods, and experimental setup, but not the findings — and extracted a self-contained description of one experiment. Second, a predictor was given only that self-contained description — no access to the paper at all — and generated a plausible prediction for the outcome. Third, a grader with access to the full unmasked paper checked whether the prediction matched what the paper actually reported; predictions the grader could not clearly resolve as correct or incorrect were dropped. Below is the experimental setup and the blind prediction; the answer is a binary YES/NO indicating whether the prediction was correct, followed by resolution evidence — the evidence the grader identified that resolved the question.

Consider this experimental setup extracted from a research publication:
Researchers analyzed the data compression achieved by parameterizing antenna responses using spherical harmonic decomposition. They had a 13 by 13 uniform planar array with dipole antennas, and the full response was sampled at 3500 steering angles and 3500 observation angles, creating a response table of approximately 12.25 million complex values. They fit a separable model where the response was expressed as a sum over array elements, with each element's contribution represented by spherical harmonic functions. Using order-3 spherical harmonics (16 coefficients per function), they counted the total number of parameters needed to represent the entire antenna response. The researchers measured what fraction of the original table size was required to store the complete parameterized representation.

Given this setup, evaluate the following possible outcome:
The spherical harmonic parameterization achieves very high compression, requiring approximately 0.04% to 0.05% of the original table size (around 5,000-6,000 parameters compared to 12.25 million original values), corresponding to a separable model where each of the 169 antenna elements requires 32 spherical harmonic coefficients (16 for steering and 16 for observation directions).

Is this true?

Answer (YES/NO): YES